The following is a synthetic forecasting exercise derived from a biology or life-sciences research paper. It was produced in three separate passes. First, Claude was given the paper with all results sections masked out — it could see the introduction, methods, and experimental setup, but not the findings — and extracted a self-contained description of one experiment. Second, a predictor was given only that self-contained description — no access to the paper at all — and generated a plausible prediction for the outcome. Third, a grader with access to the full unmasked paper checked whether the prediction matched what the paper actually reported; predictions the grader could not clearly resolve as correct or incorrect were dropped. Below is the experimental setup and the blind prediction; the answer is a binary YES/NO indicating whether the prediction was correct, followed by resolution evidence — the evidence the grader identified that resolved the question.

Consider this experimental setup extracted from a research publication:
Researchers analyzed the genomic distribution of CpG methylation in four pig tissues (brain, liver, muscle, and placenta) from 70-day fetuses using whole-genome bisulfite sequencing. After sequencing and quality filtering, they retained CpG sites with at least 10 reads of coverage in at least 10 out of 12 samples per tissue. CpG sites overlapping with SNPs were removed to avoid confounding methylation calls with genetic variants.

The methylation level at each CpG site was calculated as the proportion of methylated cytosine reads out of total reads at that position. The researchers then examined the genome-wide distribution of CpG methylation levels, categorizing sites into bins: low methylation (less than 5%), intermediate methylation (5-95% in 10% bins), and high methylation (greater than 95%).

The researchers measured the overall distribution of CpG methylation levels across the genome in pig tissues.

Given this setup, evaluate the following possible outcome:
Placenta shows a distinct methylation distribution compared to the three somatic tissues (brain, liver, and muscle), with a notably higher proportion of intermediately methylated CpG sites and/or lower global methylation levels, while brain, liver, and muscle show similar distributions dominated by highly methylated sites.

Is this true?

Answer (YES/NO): NO